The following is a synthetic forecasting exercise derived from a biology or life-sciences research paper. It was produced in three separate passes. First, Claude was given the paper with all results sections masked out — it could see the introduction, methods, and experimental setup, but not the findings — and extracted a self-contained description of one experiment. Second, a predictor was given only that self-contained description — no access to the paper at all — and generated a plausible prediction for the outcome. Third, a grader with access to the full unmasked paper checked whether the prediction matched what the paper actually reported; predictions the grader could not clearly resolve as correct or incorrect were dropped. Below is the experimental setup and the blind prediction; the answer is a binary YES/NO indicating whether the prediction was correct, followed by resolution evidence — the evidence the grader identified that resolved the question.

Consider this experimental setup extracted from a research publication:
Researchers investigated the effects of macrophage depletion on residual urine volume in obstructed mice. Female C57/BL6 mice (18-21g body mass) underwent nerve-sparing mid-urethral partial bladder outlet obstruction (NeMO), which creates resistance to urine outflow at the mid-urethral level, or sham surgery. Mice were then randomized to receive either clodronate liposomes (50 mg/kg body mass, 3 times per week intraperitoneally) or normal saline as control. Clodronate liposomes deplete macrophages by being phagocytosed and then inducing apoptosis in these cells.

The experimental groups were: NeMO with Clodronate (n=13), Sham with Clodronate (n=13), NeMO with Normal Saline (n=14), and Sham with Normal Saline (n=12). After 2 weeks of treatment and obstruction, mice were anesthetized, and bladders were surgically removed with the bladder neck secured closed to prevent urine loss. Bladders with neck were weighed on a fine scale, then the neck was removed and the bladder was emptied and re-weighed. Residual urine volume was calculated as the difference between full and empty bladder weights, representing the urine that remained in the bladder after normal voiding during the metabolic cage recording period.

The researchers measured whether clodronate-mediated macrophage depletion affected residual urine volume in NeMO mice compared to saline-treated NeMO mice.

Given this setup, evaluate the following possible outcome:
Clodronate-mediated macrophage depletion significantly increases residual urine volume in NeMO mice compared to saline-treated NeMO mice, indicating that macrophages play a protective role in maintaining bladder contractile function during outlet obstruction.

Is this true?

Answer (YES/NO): NO